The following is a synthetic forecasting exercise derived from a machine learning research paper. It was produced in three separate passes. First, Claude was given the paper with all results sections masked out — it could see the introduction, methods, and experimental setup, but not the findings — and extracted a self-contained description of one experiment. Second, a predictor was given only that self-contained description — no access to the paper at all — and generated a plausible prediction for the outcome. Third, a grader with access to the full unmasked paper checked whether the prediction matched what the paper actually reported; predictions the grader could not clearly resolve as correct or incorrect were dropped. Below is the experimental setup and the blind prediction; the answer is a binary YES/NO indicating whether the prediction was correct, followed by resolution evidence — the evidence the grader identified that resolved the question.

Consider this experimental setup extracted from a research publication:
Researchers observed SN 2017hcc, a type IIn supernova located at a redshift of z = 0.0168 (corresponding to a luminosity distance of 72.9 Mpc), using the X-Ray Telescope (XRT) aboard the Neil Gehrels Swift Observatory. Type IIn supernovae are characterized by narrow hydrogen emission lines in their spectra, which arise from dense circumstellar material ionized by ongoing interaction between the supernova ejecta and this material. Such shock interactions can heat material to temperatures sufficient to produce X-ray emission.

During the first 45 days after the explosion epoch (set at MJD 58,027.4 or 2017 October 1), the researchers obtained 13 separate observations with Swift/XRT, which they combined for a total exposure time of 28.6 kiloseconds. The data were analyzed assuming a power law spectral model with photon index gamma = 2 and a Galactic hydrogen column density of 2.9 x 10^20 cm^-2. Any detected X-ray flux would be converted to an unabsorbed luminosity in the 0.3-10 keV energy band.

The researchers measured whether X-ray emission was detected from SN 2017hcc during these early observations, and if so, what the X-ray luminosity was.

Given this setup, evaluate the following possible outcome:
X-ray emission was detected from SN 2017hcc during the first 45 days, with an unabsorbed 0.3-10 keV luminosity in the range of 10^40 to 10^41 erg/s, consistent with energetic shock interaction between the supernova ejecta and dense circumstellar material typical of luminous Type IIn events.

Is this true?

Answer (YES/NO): NO